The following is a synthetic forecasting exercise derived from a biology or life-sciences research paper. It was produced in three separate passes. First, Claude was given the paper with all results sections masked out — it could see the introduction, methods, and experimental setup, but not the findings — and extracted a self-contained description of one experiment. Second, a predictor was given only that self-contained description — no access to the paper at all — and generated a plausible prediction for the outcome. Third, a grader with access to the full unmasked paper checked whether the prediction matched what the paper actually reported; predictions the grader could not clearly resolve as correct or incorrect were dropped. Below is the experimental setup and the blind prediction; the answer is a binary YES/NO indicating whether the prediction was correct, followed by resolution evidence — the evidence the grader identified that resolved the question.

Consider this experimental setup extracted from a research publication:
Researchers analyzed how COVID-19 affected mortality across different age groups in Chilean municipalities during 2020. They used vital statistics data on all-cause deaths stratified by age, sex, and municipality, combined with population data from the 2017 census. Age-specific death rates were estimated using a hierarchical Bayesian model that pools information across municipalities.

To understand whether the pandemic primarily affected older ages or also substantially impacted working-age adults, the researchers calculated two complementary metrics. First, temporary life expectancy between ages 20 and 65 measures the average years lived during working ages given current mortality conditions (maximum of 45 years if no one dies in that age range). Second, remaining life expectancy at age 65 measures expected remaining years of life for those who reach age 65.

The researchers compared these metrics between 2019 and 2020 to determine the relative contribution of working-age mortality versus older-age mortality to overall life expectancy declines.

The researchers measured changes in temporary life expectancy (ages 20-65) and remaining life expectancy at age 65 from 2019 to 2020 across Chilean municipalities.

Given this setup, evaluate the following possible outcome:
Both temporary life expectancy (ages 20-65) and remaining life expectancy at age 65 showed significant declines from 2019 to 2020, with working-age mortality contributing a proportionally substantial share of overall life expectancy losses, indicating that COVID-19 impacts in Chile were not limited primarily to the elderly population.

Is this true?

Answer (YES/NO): YES